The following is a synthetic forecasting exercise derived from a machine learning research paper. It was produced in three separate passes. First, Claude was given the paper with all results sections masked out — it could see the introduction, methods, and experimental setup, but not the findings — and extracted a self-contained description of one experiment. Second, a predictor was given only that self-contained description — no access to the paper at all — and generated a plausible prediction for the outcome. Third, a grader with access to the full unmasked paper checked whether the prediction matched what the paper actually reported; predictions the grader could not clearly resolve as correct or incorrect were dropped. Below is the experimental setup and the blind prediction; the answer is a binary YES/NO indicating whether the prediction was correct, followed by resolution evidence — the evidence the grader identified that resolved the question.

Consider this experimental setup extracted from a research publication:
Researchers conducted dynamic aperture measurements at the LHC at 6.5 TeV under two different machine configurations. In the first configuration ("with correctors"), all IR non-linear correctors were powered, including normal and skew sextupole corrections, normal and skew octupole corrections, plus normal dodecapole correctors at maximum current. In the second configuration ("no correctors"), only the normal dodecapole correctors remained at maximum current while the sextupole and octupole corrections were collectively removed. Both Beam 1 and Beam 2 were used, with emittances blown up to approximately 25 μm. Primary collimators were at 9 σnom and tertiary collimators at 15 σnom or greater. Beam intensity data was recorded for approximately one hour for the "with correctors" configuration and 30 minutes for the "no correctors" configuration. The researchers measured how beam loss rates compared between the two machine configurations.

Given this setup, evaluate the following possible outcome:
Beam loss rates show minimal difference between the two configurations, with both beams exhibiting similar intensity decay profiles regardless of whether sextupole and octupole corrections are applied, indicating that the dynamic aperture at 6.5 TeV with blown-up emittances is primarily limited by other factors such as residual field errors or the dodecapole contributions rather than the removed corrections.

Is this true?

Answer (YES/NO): NO